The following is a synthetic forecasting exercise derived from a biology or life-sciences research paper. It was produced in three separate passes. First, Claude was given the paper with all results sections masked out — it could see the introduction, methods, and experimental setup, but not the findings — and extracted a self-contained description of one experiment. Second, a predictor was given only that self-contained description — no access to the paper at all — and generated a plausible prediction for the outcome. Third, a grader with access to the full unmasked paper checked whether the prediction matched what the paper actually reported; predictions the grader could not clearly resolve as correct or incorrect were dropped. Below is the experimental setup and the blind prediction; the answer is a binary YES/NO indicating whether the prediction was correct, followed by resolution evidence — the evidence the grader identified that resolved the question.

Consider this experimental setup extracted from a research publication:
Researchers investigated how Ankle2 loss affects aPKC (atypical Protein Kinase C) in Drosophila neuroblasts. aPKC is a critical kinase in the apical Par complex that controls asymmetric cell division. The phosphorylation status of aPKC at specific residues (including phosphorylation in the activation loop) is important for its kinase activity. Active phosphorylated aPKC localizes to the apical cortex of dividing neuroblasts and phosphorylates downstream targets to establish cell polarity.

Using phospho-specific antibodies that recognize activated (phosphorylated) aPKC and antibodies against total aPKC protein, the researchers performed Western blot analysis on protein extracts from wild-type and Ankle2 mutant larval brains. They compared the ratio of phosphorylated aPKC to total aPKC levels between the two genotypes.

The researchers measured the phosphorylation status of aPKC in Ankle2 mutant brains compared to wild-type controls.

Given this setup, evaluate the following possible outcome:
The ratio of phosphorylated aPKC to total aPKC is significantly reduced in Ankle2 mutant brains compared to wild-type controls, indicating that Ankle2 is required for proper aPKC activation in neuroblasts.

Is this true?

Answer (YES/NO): YES